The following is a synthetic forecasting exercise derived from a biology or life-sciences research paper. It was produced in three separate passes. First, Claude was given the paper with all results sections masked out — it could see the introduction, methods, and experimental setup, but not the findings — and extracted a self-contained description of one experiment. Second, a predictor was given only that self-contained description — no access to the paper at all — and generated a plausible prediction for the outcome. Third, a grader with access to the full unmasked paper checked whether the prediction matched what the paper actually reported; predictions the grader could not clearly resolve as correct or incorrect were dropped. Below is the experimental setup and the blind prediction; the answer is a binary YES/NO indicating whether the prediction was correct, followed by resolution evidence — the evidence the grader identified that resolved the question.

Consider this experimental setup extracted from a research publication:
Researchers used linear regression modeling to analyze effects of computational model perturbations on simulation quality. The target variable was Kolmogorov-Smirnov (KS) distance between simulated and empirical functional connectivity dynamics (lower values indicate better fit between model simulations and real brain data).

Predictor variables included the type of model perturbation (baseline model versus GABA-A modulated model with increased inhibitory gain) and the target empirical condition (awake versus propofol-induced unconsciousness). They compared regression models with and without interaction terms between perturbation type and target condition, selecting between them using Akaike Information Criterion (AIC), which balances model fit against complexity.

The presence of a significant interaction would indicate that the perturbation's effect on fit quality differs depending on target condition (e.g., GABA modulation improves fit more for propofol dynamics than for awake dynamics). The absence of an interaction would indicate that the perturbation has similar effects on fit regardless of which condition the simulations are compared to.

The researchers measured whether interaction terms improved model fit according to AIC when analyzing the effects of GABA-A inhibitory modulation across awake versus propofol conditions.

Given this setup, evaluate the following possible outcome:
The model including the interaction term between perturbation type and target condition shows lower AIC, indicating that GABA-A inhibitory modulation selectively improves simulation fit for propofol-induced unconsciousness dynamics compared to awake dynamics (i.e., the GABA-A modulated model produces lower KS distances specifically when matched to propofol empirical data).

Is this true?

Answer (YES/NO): YES